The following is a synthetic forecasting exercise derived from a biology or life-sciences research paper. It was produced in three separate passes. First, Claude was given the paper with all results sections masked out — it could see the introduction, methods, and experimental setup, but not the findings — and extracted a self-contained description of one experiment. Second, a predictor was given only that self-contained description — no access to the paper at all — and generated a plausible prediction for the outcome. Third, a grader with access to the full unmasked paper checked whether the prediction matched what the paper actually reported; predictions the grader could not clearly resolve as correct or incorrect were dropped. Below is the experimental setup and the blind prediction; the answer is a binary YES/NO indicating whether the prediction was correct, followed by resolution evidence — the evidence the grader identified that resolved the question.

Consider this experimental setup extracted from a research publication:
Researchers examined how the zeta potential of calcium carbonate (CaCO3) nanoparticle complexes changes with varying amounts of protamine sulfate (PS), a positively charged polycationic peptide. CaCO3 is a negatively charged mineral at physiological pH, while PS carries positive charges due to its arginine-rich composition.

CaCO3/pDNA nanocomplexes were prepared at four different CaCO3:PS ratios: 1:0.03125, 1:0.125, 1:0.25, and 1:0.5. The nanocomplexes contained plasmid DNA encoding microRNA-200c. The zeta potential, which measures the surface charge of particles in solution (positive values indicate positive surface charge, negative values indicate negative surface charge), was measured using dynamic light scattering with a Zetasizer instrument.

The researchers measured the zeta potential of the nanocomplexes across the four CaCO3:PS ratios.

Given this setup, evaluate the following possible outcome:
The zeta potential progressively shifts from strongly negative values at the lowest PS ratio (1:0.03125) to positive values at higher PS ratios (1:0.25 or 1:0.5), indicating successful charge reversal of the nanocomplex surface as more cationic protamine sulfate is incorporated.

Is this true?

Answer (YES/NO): NO